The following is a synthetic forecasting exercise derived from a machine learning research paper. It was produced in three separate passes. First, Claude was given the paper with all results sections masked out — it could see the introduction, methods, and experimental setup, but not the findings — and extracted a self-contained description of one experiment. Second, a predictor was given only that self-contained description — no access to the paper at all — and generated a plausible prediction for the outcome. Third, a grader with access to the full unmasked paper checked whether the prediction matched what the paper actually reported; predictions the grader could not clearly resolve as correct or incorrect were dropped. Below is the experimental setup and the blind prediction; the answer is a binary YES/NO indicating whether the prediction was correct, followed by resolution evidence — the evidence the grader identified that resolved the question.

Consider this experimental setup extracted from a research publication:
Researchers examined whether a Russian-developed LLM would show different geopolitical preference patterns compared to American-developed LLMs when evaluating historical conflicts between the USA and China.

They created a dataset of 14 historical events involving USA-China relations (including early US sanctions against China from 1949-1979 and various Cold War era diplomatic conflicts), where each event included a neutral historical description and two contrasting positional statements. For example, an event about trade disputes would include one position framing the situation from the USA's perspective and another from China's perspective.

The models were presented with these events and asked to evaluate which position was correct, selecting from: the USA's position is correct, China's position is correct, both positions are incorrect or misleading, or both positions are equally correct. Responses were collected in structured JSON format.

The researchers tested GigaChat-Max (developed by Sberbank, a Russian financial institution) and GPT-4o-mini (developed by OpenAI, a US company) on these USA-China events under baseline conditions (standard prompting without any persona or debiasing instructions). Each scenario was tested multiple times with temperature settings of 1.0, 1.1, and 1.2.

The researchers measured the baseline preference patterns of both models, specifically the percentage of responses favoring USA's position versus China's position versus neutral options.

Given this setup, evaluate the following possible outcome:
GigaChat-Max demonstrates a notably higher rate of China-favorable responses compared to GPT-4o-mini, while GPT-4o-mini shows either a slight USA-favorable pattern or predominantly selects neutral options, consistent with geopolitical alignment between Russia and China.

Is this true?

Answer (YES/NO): NO